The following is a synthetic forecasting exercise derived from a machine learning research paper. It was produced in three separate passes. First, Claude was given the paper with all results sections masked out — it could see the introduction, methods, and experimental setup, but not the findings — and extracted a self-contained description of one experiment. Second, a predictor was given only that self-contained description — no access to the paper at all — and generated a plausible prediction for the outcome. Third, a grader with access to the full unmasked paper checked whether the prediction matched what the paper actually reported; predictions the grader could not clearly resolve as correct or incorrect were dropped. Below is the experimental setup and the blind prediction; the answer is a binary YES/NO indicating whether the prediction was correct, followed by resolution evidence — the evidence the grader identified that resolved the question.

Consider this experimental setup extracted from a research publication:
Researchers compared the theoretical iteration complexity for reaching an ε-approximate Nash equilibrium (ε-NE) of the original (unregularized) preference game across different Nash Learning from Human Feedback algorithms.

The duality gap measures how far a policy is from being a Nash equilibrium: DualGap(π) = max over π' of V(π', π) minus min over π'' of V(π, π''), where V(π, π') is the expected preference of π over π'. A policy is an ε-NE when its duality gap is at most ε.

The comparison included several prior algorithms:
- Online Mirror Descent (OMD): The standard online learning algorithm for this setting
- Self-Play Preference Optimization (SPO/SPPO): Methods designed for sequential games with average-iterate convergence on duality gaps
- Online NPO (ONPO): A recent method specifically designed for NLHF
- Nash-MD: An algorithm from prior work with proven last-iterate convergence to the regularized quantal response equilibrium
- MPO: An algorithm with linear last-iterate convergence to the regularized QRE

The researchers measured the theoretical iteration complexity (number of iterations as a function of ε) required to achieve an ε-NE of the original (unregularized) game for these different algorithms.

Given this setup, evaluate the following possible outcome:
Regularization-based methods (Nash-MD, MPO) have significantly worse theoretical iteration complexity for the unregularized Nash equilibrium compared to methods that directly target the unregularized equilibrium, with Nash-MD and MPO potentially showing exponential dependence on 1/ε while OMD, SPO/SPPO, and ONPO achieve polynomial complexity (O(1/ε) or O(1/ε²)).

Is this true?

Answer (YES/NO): NO